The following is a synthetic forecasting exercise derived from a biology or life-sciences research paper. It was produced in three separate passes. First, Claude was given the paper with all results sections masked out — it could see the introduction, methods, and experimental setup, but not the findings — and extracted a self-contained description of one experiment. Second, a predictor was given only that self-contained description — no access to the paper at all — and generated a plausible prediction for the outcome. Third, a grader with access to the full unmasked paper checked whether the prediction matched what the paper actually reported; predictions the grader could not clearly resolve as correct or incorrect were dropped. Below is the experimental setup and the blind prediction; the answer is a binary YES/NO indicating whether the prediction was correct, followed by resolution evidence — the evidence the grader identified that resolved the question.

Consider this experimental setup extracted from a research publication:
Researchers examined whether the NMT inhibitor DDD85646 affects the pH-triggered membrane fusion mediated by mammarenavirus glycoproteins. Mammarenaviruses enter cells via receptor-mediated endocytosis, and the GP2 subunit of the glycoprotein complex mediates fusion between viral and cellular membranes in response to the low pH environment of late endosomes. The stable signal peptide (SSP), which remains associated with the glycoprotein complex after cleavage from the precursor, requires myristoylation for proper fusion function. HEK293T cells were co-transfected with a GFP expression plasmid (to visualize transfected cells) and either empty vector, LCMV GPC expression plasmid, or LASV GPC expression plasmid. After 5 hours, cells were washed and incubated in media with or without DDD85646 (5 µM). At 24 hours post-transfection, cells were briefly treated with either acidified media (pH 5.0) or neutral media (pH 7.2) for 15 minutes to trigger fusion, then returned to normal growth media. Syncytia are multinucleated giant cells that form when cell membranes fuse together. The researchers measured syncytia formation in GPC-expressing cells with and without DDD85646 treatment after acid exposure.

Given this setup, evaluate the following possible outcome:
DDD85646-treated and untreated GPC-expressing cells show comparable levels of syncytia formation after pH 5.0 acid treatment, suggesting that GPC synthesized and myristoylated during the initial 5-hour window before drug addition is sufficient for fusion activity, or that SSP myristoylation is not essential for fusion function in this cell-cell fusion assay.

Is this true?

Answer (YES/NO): NO